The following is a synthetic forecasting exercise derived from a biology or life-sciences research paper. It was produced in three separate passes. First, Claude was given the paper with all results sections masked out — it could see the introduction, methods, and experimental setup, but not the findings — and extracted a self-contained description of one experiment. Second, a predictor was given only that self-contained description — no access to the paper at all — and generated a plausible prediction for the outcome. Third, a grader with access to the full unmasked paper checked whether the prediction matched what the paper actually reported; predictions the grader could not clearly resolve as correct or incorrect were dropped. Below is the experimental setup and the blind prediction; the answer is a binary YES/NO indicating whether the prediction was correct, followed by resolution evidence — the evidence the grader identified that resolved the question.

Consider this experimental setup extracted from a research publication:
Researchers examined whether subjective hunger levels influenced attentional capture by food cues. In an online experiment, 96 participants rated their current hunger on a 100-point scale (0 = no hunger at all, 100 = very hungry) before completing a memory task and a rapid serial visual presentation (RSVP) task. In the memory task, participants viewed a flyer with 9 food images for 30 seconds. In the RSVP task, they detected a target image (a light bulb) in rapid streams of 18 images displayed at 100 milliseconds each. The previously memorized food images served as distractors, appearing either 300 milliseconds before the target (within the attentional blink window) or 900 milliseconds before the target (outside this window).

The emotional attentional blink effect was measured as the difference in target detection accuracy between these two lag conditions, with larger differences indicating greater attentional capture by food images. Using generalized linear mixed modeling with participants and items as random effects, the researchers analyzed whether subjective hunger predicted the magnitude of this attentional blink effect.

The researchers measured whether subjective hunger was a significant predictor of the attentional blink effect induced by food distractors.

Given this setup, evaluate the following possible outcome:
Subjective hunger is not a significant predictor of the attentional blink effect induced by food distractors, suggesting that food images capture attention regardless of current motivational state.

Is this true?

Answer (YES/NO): YES